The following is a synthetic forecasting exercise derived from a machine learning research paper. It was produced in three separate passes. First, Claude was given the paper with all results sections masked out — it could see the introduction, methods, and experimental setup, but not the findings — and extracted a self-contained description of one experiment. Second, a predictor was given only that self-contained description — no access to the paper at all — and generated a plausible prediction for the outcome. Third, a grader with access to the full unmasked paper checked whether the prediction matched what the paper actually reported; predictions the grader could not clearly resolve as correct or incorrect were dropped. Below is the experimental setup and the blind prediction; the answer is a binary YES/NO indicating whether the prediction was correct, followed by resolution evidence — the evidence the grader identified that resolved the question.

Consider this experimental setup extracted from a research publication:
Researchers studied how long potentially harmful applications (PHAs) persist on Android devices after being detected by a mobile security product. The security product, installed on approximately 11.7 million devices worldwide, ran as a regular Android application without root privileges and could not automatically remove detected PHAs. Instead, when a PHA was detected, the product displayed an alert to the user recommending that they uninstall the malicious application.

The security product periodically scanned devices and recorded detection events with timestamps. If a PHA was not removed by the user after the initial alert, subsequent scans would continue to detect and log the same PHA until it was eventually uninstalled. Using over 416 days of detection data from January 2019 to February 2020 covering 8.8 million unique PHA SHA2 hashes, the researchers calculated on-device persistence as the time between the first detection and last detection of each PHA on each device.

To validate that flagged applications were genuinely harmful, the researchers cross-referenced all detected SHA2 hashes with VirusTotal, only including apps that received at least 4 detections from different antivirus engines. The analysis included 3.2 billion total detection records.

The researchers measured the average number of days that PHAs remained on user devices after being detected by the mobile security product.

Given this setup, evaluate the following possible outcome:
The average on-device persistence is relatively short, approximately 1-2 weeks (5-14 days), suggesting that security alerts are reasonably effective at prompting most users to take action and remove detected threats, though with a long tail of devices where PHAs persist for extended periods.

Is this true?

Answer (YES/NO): NO